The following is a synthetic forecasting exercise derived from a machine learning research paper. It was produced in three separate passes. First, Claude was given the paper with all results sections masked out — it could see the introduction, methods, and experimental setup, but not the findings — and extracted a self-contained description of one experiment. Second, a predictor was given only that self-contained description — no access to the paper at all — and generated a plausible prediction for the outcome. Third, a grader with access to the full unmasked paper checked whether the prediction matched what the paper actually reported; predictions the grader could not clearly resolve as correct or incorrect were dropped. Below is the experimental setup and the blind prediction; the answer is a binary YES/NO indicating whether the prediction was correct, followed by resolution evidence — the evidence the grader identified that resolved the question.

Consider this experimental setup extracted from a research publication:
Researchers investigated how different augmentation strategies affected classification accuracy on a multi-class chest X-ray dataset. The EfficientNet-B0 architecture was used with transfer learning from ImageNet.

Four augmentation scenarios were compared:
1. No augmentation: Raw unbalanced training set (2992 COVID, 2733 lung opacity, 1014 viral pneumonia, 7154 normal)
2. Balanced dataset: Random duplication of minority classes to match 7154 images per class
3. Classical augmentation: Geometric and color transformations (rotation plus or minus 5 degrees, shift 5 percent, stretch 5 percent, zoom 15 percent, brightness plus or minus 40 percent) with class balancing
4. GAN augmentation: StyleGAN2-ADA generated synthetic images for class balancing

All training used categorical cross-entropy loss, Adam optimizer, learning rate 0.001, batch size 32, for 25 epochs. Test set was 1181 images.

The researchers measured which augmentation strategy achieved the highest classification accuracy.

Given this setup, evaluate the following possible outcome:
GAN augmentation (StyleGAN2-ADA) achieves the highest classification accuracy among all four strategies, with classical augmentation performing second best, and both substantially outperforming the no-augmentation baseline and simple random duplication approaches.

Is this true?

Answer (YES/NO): NO